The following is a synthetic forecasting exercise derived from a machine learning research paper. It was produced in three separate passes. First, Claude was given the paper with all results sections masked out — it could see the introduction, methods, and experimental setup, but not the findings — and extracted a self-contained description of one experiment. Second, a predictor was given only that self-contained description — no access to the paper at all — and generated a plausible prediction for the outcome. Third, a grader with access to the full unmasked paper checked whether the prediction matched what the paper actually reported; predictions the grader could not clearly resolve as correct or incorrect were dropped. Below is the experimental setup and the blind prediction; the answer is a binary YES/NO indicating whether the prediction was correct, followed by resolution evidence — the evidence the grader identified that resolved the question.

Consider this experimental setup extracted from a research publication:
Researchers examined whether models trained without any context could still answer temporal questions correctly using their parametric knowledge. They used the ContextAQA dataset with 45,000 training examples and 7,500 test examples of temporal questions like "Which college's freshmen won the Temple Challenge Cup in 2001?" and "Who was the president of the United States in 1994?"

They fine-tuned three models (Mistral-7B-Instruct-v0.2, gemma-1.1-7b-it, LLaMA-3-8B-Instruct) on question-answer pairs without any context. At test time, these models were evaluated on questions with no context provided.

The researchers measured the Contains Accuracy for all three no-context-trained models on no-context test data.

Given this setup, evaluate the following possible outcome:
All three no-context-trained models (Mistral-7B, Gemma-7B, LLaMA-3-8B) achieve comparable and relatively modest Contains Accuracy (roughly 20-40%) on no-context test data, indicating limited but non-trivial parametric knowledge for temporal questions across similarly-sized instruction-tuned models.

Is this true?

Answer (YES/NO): NO